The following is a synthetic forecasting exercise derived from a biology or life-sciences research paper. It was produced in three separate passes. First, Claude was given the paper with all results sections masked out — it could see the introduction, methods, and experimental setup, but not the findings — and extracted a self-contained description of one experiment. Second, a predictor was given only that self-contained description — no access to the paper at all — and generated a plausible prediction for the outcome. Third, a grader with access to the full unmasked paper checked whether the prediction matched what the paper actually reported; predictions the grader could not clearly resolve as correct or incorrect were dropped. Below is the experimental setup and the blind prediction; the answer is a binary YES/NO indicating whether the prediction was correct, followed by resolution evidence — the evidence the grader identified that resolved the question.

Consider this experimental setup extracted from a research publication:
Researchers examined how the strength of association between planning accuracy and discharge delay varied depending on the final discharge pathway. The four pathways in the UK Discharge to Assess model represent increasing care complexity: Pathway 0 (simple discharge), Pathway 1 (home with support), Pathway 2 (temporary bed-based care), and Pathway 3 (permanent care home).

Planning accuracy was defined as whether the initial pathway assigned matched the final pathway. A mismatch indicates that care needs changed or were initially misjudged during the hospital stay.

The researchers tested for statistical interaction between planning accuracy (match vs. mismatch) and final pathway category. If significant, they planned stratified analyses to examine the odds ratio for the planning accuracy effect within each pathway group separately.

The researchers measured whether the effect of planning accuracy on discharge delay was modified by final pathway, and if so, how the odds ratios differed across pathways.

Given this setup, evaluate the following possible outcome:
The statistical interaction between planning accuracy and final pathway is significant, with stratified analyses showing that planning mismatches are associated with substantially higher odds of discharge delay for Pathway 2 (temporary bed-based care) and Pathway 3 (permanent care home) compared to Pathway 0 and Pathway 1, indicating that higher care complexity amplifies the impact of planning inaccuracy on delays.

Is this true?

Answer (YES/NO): NO